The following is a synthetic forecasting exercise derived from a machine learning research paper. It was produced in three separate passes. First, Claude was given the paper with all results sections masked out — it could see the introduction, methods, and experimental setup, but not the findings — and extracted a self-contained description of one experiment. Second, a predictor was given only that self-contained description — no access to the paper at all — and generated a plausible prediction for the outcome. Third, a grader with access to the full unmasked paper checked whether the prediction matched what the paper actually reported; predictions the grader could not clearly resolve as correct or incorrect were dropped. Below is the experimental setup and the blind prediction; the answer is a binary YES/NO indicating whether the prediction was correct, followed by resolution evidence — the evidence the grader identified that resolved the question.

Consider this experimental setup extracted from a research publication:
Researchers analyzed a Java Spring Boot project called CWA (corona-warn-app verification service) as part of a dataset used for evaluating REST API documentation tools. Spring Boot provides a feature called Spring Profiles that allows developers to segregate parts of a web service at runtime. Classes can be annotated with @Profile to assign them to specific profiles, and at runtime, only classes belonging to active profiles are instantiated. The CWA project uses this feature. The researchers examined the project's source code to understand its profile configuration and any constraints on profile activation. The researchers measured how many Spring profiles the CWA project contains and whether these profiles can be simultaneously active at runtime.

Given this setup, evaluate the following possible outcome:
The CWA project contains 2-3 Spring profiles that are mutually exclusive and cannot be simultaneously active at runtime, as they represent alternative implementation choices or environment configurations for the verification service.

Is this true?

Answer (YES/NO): YES